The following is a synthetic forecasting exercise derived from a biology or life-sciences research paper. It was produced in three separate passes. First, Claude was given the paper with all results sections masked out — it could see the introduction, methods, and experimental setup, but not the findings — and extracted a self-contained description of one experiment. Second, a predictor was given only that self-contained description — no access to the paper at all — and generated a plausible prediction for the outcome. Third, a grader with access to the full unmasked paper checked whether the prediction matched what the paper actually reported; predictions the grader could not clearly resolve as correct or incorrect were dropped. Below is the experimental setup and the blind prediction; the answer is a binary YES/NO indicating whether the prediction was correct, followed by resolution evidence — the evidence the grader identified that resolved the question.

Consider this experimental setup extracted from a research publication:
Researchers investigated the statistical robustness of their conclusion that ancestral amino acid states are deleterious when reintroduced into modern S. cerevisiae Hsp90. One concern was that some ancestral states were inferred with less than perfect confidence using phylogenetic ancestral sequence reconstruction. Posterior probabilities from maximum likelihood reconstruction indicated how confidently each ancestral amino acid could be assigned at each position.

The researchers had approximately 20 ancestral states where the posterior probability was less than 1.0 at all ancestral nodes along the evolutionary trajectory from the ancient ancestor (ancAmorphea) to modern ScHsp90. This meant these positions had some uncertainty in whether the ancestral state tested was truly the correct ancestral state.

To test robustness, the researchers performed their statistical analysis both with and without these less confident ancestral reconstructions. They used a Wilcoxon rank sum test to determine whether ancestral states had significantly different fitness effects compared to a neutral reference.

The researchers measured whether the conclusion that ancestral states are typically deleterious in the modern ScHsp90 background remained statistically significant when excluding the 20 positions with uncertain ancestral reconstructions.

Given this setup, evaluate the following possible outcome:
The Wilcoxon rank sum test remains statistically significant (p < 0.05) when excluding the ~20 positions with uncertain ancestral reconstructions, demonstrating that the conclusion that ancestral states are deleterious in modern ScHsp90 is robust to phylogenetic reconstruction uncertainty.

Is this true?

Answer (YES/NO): YES